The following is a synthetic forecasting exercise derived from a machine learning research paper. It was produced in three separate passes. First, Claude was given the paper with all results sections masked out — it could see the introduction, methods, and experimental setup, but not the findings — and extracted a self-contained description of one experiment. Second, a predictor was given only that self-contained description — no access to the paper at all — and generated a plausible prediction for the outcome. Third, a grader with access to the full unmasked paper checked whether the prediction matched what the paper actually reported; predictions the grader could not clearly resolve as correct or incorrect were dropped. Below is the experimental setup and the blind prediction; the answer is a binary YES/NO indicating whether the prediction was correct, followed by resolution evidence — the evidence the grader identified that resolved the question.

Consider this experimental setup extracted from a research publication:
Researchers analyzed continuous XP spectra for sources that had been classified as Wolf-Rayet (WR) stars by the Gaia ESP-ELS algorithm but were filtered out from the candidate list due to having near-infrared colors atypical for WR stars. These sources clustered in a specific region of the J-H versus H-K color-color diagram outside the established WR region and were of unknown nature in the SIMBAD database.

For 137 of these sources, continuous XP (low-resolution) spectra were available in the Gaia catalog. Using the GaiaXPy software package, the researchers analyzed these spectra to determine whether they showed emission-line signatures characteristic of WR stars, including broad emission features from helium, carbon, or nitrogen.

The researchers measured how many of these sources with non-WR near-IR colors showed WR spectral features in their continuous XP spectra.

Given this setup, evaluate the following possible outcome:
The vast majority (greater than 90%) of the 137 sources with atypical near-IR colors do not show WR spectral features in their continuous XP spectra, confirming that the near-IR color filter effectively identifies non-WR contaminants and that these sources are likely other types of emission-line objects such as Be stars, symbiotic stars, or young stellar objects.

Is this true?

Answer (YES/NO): NO